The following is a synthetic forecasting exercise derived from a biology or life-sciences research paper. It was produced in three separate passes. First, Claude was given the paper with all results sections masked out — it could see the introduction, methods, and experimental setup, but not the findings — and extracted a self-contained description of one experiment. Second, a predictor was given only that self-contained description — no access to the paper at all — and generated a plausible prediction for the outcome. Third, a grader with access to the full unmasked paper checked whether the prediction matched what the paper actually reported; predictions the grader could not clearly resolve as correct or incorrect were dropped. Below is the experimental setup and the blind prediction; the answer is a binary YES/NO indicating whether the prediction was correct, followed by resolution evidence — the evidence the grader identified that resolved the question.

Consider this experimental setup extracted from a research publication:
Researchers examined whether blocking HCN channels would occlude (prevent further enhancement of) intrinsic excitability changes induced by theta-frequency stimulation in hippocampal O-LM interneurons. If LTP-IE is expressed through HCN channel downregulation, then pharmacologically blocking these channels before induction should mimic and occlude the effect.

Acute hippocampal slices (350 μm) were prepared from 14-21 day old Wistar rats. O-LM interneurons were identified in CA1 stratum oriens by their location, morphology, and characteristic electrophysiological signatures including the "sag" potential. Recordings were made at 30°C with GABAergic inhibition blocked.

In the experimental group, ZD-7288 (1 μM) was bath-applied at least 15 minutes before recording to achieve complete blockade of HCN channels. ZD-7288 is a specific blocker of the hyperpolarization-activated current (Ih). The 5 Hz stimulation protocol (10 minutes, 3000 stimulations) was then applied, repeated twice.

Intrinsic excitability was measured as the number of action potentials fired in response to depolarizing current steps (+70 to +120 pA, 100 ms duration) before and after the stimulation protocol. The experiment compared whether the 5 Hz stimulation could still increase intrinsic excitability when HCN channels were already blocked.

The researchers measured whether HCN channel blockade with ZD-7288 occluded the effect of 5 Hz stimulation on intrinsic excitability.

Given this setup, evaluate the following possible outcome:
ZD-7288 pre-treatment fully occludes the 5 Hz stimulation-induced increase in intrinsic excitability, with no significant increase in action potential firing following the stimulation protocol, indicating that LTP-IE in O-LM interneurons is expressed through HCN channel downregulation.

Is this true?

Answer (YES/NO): NO